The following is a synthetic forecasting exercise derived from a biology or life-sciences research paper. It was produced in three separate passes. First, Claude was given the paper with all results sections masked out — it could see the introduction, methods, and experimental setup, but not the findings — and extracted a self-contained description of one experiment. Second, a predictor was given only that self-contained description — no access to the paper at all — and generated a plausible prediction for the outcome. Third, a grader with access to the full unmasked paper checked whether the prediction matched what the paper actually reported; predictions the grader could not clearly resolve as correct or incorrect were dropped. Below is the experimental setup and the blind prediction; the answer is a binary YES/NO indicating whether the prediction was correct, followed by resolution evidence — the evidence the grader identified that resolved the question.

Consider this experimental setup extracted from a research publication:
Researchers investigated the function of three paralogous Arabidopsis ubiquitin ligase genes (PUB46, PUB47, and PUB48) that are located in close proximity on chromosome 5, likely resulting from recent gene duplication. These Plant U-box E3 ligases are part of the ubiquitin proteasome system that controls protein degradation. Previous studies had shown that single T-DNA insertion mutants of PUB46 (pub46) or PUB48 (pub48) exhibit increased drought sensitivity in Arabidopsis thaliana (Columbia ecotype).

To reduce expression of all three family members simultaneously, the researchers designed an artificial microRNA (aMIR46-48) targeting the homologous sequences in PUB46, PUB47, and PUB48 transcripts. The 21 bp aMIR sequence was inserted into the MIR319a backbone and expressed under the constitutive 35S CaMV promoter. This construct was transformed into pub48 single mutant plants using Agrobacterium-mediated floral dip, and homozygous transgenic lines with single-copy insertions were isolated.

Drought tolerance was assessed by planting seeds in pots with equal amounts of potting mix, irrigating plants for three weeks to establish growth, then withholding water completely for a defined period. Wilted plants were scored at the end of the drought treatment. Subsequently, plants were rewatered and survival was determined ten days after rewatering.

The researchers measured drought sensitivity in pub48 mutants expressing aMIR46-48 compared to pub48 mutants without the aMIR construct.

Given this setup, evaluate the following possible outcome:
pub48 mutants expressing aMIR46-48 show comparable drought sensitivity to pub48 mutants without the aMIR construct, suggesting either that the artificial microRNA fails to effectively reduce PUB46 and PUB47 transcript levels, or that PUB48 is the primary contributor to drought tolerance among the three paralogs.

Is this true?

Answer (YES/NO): NO